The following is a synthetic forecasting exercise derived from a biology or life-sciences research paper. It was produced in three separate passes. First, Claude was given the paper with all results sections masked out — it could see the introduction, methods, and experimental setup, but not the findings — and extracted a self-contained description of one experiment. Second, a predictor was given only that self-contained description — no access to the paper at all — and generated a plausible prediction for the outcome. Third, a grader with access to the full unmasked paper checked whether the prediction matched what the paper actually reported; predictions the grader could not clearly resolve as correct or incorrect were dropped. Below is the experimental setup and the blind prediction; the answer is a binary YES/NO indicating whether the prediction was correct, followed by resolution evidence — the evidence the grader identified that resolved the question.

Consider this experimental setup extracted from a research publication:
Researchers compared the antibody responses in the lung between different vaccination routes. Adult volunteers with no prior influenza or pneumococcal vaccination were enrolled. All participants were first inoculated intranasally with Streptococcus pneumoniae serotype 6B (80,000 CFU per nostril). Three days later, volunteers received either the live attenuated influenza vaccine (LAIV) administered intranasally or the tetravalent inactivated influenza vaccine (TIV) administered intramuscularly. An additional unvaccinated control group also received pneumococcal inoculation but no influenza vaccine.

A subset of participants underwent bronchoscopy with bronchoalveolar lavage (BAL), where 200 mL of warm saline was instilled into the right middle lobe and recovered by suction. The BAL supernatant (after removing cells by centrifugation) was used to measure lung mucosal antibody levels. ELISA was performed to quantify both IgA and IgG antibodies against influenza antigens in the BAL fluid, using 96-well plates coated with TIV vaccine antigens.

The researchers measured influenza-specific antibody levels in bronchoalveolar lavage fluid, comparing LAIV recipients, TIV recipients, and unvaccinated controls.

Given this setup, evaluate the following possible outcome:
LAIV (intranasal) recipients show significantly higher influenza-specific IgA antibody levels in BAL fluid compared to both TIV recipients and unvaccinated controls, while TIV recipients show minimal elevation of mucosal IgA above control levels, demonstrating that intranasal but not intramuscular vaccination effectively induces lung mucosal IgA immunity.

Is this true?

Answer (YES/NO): NO